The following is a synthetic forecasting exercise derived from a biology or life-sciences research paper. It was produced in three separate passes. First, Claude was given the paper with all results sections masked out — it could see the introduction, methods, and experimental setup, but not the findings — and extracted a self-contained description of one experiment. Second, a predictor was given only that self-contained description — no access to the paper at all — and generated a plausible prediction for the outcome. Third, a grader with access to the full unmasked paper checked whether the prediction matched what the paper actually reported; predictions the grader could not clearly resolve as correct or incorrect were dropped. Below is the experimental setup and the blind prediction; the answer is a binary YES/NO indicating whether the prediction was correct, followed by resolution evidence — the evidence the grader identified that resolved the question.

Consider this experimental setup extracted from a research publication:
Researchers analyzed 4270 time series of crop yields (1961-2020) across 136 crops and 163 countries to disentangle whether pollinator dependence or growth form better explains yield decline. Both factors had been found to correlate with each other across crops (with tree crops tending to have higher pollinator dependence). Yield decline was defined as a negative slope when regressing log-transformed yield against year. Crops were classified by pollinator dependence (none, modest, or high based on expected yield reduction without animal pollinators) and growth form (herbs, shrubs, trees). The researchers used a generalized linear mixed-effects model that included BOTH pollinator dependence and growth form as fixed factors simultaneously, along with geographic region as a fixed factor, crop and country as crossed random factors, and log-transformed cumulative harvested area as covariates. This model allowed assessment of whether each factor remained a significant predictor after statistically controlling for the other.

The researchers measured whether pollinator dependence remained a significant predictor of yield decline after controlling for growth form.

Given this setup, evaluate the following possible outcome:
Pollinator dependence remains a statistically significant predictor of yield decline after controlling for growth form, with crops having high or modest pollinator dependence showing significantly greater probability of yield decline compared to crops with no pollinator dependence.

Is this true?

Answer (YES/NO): NO